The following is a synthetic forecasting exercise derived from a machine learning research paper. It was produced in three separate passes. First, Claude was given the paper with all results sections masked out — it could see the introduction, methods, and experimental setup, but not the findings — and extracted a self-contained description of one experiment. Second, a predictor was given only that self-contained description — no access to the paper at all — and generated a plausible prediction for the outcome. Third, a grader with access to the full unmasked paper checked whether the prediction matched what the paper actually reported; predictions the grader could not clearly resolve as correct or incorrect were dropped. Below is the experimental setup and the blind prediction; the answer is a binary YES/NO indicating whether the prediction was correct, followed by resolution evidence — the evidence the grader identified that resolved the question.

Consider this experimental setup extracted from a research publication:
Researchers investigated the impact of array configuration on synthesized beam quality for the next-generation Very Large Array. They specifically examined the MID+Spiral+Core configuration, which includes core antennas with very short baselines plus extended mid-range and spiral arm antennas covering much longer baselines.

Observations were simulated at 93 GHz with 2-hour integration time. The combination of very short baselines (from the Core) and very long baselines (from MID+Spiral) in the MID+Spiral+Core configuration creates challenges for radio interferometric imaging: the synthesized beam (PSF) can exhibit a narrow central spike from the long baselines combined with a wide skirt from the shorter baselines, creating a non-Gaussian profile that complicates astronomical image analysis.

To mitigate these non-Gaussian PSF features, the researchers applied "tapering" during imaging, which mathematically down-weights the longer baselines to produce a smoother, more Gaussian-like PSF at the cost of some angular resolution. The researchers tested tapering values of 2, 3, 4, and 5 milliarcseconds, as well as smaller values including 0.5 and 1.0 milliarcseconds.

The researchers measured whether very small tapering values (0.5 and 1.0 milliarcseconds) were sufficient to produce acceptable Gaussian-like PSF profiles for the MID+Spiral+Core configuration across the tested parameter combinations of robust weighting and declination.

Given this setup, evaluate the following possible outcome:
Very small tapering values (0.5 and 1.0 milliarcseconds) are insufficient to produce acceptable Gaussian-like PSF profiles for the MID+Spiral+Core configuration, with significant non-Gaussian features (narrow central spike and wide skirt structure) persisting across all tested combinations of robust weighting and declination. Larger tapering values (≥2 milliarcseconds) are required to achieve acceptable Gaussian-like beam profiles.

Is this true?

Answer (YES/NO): NO